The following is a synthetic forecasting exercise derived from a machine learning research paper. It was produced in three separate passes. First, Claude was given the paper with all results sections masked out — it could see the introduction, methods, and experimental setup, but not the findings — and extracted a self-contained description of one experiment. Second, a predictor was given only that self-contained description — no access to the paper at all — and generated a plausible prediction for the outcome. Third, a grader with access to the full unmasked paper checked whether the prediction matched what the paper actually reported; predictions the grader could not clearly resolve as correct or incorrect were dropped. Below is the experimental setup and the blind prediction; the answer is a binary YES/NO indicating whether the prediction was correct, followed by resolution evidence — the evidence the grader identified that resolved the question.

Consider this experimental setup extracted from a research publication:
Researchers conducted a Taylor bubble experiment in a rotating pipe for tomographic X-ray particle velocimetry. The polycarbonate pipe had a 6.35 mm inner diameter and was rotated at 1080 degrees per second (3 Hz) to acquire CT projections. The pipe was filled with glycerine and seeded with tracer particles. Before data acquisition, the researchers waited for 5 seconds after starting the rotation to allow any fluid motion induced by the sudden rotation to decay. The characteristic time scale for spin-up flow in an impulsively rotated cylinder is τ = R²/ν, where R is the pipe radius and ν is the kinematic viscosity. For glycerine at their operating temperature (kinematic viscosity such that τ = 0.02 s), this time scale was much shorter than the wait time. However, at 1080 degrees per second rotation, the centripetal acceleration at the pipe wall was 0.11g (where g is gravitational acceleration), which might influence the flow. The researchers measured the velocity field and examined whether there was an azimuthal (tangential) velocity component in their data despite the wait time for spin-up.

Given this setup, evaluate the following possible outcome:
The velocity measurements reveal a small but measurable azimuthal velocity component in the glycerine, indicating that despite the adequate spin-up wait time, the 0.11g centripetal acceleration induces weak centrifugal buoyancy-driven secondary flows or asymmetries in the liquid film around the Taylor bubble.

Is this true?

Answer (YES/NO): YES